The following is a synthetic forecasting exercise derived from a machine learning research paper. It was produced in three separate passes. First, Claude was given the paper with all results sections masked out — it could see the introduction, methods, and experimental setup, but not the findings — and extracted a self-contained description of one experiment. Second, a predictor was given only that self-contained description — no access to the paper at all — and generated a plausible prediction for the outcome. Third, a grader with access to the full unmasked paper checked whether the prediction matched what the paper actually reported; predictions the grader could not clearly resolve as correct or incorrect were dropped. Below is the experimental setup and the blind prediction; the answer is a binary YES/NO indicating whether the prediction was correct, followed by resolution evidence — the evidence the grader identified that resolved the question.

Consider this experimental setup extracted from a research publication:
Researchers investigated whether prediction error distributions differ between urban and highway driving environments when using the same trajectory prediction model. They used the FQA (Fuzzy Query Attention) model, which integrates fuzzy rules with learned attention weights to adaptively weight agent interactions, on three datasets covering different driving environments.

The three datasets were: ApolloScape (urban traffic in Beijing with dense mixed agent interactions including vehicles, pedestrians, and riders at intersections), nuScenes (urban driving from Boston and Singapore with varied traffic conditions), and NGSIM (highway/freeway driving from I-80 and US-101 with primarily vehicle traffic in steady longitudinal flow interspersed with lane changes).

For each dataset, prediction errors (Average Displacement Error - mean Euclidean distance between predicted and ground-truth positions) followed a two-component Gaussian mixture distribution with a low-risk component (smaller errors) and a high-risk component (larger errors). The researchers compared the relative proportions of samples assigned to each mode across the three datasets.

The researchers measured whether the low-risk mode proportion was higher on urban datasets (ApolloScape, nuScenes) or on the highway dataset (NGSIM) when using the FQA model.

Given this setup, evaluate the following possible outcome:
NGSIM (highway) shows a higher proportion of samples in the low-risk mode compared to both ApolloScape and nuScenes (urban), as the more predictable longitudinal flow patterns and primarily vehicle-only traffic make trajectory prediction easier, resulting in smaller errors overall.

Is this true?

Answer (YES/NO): NO